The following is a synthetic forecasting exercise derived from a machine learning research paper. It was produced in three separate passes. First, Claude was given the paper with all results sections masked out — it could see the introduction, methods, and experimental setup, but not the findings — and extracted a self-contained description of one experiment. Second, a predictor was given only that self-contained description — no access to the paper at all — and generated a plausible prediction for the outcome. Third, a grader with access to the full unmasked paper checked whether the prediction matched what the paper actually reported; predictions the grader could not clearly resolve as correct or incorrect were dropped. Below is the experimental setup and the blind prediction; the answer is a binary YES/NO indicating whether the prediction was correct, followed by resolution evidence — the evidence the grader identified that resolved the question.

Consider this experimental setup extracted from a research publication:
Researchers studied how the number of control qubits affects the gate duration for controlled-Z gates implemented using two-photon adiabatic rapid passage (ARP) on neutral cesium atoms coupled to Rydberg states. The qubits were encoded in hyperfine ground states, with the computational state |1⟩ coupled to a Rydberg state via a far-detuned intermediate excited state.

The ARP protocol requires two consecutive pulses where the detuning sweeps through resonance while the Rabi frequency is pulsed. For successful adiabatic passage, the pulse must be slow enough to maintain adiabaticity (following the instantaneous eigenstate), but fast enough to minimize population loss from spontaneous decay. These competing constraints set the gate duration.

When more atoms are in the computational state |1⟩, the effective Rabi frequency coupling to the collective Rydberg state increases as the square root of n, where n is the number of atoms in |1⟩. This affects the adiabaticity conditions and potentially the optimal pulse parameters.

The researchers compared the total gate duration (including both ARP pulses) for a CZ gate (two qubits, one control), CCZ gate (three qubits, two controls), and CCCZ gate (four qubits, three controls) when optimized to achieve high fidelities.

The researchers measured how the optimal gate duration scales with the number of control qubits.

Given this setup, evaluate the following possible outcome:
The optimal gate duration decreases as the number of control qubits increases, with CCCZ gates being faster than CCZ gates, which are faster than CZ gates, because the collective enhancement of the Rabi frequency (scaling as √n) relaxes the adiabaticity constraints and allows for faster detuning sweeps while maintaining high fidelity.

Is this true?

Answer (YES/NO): NO